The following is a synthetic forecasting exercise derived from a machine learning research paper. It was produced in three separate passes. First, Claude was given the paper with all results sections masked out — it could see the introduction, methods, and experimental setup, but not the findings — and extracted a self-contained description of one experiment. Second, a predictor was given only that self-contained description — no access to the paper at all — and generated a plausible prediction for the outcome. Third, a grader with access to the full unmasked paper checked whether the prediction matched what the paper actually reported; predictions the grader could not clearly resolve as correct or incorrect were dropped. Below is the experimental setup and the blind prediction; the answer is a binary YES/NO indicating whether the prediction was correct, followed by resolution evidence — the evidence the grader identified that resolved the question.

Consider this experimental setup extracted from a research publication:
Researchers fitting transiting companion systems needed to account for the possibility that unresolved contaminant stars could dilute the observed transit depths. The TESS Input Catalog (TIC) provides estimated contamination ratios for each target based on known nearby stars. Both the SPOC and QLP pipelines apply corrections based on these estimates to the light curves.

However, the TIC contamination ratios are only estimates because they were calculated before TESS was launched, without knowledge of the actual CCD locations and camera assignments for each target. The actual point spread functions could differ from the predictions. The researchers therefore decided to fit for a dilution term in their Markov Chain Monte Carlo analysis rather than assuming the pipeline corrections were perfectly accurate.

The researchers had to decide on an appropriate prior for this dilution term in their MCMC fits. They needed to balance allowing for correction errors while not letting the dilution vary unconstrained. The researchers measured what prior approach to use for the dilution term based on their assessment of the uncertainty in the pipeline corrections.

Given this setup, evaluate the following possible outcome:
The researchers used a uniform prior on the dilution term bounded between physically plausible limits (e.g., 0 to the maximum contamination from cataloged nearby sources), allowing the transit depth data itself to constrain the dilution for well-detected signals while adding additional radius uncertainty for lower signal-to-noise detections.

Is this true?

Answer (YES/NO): NO